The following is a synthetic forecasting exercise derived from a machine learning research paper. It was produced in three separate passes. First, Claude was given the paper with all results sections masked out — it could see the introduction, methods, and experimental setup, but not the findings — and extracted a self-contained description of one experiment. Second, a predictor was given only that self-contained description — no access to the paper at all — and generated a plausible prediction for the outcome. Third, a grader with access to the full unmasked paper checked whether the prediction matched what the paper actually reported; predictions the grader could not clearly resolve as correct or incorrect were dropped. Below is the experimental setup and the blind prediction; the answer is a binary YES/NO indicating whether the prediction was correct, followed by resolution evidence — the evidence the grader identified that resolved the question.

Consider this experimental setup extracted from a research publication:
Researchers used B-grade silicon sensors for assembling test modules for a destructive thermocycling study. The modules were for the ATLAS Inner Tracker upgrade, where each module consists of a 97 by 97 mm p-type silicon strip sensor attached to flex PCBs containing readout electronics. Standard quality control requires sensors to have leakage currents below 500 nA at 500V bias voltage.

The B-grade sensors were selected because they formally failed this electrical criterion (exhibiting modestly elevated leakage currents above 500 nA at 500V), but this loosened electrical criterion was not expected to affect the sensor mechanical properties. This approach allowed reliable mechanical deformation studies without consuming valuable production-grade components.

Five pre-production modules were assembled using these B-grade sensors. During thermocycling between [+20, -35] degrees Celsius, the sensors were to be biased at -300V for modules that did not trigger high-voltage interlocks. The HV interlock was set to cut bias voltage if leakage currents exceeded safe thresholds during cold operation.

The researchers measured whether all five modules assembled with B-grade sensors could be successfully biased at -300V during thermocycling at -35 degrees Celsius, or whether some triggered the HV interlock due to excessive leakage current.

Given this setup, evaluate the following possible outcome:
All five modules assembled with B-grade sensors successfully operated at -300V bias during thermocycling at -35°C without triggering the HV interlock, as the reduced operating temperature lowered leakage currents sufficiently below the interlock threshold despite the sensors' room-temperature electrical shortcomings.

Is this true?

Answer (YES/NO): NO